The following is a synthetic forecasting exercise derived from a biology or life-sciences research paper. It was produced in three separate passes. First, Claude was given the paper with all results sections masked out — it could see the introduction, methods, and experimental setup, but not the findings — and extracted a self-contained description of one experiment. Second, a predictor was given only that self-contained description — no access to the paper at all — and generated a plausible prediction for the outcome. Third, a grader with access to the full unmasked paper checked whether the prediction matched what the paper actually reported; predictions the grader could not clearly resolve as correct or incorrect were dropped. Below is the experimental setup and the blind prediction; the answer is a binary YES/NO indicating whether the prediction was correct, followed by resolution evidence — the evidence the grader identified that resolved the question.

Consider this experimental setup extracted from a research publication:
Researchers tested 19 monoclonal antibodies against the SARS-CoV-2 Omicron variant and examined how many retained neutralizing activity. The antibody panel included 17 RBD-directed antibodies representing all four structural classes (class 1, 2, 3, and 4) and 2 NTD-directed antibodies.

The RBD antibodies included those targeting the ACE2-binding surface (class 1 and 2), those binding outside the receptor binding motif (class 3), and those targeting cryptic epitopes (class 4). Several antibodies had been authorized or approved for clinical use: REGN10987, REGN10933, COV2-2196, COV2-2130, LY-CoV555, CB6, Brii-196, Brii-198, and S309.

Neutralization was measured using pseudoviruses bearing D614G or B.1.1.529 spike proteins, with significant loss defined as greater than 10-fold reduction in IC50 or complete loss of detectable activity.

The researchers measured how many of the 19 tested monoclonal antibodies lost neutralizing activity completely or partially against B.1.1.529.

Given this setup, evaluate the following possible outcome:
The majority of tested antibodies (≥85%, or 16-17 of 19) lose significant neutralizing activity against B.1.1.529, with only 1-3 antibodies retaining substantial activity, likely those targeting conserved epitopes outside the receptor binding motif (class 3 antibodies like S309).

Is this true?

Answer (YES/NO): NO